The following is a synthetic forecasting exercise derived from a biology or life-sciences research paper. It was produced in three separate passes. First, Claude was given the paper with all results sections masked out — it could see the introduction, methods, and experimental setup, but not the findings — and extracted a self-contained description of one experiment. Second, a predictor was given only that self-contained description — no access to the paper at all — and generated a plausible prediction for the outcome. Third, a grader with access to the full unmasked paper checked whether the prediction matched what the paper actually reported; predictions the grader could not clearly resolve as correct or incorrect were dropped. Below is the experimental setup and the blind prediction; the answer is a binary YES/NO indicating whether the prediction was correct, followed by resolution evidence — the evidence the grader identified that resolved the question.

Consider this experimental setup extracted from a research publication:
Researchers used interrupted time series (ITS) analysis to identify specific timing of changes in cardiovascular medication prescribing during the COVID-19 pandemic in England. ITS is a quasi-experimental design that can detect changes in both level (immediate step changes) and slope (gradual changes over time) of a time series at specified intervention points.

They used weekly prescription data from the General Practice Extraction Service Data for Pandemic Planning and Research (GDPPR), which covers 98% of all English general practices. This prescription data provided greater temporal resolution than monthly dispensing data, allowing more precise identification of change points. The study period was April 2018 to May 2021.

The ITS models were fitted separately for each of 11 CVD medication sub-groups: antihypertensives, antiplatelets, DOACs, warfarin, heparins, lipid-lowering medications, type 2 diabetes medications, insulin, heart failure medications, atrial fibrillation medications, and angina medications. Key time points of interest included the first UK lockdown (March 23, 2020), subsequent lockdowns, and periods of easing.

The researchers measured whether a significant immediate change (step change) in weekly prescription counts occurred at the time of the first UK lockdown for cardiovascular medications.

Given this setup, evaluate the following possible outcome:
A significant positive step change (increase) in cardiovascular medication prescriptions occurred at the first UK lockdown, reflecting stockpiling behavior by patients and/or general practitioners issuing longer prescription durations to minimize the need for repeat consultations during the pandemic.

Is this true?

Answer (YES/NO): NO